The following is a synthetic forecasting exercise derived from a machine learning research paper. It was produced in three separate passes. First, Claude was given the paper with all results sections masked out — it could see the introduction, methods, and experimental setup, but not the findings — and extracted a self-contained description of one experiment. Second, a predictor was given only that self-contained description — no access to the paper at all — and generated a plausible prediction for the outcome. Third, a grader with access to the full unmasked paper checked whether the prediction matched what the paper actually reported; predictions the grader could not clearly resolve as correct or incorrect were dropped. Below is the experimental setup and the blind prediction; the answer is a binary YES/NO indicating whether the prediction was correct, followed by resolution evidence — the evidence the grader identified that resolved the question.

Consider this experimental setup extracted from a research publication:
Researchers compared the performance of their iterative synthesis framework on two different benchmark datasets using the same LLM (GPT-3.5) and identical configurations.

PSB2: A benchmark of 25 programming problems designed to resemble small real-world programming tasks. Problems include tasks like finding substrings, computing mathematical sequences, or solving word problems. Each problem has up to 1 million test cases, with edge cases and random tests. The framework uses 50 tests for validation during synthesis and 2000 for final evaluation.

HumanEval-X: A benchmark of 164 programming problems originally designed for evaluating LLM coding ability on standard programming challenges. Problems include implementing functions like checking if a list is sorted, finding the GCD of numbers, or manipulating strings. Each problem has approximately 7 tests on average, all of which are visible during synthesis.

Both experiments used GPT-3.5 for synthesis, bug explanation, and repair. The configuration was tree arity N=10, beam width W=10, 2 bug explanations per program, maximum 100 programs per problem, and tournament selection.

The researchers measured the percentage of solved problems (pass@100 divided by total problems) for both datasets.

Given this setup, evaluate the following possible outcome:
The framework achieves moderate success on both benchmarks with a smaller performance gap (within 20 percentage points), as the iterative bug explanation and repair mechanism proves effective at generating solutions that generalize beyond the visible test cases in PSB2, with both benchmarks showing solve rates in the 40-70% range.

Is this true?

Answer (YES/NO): NO